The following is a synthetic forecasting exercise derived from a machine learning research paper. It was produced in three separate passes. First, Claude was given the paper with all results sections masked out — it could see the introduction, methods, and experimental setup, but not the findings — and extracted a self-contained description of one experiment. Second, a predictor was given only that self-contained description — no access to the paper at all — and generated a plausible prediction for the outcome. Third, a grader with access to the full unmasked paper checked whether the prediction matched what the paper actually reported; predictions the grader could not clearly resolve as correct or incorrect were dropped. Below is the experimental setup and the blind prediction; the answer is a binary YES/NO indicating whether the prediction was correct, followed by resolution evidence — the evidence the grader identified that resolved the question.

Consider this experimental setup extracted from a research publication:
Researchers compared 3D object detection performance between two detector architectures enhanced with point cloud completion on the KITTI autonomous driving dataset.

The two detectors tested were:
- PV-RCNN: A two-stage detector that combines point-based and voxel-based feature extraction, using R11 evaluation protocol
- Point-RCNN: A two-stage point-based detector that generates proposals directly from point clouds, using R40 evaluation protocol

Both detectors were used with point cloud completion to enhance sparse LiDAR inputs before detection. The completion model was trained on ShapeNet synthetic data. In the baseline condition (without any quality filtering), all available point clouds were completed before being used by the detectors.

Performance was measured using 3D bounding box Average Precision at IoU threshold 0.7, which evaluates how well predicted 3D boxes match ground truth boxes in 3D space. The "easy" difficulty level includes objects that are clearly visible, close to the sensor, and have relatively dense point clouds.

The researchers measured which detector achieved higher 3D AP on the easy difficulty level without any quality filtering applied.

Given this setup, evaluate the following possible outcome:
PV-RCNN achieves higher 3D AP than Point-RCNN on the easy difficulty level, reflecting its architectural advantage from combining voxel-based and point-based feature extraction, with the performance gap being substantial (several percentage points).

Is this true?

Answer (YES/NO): NO